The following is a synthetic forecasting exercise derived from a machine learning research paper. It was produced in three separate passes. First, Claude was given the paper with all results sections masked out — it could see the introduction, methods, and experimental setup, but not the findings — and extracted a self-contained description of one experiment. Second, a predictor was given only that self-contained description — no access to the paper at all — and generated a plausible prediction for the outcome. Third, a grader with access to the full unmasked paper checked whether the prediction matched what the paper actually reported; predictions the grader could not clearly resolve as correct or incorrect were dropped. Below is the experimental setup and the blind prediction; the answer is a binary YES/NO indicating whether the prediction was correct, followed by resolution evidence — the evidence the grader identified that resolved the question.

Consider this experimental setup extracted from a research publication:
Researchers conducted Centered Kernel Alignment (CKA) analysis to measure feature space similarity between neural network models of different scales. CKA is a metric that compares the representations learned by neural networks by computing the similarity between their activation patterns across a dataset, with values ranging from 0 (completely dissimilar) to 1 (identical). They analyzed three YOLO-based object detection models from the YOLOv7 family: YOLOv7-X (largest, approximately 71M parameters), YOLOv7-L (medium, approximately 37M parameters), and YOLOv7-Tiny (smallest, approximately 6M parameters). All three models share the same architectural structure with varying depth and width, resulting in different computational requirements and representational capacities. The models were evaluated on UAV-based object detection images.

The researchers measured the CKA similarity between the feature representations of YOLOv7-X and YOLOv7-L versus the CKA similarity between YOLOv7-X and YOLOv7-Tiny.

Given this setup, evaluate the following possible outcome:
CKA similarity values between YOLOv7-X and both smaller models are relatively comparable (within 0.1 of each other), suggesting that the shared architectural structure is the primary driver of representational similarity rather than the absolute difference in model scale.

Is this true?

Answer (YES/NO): NO